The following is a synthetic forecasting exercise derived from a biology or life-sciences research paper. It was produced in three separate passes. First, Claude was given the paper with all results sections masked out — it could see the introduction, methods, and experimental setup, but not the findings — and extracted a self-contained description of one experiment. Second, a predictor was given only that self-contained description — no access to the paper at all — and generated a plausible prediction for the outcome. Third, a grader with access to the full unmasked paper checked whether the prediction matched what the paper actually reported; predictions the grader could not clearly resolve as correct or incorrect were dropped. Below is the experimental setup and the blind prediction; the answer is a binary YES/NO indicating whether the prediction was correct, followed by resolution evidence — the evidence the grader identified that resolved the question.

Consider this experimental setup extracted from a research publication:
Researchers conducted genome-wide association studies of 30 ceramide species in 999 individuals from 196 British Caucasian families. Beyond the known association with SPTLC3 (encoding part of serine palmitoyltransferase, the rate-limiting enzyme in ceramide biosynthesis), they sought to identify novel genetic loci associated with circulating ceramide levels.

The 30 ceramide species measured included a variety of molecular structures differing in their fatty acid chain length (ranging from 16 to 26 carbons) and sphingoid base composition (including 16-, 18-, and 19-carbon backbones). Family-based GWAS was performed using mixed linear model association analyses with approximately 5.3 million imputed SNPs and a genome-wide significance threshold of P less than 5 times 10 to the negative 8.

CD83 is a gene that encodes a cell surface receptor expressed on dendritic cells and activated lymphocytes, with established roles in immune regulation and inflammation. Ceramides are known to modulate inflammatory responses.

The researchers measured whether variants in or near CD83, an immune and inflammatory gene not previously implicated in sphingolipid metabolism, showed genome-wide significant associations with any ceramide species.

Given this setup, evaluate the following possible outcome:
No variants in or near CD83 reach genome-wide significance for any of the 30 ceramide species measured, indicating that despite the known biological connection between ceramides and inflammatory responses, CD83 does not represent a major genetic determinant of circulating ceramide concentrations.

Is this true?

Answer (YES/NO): NO